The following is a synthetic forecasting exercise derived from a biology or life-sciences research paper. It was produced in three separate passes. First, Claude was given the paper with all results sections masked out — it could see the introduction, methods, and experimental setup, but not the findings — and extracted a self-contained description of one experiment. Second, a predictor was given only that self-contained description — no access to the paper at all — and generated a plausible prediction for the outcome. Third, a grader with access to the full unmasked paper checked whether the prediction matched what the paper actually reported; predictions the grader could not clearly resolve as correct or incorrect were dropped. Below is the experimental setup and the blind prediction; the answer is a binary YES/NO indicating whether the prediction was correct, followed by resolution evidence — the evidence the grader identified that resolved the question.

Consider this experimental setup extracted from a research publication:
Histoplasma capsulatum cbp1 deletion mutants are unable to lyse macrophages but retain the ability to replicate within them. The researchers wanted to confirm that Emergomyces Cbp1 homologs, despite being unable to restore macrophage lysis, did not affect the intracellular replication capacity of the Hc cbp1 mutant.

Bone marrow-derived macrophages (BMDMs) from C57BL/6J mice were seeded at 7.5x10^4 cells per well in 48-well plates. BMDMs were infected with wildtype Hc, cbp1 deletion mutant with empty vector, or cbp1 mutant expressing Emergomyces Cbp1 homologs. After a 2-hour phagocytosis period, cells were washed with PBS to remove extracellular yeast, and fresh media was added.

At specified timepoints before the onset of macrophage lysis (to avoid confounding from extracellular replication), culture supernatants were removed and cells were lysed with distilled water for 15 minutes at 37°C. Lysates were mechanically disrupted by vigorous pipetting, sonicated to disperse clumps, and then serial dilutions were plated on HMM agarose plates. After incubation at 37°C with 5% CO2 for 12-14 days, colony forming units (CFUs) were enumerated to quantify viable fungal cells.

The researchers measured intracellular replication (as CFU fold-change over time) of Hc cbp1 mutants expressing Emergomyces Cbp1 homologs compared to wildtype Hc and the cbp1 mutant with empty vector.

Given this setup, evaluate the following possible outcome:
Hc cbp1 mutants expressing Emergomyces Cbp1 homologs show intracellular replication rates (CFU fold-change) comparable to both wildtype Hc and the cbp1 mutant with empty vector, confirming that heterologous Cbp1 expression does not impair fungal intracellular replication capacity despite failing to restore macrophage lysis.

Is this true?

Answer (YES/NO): NO